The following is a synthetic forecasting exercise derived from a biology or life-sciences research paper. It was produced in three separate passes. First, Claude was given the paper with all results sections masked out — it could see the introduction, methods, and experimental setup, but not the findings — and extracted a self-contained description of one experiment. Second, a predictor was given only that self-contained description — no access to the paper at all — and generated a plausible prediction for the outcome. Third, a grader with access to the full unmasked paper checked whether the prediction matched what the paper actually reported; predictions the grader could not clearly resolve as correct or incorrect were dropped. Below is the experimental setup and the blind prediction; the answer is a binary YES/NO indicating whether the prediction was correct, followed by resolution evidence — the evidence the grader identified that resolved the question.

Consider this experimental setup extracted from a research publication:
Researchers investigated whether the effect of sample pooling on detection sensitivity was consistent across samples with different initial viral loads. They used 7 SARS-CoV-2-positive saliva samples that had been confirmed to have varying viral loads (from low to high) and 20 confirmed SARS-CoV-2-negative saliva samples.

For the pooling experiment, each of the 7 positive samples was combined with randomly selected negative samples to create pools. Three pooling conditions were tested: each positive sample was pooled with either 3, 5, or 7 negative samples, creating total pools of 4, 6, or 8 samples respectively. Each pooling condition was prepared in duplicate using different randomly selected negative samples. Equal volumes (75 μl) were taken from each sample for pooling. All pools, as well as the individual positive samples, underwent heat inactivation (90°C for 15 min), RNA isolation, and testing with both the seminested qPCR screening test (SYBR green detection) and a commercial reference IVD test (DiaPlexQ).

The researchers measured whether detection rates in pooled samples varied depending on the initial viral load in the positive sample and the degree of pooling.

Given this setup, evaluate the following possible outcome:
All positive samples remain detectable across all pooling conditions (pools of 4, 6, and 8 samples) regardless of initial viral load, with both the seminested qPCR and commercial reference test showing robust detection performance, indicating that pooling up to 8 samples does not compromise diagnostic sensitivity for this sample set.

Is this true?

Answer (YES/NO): NO